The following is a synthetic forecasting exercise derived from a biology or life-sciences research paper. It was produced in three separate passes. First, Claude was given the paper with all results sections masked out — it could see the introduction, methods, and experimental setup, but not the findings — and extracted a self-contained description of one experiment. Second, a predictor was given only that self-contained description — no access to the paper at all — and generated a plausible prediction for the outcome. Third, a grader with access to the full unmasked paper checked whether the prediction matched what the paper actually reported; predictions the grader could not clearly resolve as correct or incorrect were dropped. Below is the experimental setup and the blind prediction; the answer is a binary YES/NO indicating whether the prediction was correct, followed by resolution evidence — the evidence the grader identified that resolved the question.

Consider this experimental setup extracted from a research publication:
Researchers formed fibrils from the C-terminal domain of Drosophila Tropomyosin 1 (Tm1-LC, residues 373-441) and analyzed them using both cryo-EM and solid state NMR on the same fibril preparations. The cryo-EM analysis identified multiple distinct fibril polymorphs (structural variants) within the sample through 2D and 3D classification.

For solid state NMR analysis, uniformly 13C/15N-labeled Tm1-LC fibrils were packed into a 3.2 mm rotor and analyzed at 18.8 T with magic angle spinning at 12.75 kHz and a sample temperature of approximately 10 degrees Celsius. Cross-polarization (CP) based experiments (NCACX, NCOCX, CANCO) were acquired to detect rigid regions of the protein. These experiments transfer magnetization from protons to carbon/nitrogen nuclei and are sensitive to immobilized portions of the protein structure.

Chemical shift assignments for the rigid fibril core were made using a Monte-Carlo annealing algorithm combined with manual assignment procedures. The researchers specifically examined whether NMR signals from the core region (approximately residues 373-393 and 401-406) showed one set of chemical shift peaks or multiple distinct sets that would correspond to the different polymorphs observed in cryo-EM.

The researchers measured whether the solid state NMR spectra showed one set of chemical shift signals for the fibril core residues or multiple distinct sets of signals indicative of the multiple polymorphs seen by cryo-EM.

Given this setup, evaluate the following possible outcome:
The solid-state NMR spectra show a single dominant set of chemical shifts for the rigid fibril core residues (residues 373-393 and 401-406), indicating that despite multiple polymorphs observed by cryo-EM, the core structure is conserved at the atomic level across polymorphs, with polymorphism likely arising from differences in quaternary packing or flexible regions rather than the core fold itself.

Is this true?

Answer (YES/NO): YES